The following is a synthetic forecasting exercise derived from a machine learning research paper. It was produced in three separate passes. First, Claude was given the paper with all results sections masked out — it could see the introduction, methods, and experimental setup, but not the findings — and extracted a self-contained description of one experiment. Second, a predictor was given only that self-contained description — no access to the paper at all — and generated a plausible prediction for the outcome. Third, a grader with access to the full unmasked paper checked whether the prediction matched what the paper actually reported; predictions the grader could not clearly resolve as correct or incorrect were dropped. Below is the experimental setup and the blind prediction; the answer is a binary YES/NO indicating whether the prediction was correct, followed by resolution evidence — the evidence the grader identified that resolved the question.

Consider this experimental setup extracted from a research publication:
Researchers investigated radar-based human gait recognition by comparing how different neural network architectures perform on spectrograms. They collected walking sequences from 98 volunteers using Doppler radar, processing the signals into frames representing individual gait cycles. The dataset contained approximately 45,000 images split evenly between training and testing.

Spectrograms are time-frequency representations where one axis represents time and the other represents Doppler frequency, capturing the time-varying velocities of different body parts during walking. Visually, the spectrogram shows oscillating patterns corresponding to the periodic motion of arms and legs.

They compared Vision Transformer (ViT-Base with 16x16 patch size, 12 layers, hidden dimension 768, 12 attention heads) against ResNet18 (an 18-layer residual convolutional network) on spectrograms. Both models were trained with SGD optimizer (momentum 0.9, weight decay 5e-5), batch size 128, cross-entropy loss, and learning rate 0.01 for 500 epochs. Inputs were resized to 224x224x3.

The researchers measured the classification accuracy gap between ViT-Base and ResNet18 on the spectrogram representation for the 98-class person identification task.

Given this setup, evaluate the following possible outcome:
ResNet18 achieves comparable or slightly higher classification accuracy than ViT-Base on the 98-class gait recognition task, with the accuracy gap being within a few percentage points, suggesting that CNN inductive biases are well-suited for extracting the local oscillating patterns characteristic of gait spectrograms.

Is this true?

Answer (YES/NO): NO